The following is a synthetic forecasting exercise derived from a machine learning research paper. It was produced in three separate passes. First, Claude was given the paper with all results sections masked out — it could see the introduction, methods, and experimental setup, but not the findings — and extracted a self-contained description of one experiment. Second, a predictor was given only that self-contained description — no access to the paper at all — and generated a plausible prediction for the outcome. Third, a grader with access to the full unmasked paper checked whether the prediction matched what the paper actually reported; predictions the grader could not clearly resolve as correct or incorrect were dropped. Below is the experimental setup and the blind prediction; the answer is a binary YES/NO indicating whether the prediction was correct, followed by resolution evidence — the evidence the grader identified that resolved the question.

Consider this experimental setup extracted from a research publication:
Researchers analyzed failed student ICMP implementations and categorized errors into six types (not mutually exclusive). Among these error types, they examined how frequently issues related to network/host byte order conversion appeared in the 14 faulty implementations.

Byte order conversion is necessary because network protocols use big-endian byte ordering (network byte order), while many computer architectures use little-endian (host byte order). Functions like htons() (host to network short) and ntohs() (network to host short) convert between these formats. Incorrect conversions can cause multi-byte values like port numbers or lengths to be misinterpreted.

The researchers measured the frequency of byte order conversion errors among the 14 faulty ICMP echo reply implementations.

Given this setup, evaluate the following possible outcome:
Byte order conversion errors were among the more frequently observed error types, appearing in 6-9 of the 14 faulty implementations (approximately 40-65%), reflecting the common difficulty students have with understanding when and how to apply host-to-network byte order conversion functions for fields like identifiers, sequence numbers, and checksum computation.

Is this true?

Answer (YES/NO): NO